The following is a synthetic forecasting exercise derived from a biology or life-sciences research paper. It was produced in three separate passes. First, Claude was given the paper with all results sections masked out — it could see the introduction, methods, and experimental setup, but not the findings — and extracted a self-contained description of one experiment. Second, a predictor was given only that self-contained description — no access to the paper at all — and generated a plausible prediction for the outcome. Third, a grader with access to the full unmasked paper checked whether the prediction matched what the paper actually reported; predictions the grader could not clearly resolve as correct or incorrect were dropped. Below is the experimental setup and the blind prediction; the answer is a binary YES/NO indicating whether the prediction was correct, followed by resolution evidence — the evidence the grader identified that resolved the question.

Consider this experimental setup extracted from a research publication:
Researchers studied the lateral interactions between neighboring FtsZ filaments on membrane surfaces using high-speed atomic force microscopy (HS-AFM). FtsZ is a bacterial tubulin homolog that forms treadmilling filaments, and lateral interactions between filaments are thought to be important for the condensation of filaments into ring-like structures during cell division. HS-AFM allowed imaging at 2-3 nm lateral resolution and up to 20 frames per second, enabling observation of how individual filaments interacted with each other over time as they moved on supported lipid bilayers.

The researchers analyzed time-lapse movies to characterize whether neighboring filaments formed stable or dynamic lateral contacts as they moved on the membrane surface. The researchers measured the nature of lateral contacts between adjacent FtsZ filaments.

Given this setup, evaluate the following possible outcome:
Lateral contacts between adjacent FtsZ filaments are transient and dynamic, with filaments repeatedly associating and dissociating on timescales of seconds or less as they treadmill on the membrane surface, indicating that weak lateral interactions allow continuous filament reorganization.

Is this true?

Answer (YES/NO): YES